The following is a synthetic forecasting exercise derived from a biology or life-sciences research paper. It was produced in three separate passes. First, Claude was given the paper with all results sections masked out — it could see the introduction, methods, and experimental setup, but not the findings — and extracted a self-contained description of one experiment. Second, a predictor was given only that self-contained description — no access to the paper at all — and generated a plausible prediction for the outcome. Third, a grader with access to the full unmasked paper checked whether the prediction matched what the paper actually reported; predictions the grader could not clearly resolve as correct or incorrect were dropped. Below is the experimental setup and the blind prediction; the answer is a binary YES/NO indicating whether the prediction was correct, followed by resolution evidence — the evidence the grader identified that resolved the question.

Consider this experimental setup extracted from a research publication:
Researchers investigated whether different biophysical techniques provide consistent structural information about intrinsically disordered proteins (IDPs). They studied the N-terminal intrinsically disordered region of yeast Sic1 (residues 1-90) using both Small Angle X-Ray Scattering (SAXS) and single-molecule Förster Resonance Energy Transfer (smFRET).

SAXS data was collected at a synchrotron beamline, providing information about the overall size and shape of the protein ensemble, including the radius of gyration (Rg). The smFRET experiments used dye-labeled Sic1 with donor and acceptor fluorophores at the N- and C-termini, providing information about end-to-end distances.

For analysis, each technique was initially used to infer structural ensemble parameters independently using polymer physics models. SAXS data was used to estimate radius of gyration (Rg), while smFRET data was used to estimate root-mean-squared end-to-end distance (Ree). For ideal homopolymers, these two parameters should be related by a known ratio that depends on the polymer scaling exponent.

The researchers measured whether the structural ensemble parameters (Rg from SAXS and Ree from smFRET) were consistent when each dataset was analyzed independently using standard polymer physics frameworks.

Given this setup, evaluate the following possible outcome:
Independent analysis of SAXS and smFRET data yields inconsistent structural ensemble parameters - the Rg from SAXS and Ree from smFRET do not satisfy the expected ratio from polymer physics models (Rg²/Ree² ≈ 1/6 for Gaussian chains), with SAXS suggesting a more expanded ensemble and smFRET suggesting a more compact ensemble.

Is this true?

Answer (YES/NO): YES